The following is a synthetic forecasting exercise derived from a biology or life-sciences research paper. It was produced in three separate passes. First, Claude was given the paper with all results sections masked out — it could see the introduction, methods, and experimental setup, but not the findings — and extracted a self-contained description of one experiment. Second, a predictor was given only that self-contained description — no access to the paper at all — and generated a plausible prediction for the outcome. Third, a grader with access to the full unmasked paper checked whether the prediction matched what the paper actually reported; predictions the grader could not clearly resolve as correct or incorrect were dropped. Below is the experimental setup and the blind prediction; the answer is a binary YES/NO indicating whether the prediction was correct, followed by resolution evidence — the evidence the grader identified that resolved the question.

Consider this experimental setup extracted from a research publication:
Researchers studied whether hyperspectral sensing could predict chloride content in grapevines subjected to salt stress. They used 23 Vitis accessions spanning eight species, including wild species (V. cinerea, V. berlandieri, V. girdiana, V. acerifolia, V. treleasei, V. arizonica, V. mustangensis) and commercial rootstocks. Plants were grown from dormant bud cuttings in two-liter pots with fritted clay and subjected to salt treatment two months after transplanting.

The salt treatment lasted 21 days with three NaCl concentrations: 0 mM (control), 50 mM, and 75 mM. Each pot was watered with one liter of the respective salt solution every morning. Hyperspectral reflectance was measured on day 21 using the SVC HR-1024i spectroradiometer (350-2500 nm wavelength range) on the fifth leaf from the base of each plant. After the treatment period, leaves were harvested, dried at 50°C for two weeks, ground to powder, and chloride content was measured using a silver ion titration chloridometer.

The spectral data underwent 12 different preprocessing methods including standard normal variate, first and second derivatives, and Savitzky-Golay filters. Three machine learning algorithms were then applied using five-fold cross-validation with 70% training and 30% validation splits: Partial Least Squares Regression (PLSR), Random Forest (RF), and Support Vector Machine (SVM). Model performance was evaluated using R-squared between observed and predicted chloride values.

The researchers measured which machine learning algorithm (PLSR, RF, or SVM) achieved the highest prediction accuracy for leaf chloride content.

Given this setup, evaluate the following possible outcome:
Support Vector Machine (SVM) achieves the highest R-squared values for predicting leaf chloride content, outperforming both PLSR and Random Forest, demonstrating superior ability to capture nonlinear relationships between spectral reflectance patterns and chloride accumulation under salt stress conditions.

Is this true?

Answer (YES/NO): NO